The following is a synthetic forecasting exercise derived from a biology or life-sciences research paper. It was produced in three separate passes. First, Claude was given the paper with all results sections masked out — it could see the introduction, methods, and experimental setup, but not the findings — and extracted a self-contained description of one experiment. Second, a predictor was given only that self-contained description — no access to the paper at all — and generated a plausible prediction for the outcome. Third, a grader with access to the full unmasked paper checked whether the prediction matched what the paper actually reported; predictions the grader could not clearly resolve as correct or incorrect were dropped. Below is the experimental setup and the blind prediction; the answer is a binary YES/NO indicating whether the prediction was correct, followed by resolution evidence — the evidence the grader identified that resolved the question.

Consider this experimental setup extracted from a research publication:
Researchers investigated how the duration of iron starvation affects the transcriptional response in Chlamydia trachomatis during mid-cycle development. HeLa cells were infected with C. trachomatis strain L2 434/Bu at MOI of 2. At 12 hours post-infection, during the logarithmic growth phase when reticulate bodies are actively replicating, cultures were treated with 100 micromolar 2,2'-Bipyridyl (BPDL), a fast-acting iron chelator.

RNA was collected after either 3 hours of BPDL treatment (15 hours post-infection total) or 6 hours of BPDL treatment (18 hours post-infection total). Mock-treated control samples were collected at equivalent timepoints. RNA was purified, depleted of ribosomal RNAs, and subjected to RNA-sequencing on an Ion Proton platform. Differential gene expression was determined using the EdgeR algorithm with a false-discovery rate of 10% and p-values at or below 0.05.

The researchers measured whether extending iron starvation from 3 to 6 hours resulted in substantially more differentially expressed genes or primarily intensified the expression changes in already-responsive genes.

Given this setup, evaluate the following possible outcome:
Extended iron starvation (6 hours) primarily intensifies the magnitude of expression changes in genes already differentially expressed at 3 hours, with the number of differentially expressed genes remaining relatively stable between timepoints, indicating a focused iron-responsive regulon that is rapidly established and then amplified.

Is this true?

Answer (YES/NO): NO